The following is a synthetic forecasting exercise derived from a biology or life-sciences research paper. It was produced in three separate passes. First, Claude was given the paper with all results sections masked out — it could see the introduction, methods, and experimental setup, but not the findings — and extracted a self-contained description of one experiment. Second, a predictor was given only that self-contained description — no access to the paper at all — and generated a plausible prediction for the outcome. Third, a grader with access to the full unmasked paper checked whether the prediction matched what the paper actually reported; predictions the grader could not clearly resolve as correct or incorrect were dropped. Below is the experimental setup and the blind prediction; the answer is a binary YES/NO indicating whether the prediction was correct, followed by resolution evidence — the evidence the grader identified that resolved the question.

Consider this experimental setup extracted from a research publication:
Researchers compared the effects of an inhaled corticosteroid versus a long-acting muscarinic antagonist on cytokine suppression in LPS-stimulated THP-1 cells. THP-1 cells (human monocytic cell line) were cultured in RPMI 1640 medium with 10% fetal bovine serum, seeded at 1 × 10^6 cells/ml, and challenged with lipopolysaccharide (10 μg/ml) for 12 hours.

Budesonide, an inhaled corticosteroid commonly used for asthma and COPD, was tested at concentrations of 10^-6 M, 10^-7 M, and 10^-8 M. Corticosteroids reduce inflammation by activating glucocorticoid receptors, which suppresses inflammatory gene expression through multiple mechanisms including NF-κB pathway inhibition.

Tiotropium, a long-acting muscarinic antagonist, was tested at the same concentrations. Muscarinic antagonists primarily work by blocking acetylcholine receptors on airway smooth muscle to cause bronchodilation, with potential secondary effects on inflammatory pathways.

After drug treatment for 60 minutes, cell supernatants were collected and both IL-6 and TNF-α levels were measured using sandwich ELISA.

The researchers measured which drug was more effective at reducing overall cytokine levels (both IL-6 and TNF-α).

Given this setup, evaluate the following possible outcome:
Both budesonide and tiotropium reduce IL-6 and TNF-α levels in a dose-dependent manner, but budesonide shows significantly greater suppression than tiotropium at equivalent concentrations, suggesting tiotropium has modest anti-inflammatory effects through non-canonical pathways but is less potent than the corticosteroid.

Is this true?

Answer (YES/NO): NO